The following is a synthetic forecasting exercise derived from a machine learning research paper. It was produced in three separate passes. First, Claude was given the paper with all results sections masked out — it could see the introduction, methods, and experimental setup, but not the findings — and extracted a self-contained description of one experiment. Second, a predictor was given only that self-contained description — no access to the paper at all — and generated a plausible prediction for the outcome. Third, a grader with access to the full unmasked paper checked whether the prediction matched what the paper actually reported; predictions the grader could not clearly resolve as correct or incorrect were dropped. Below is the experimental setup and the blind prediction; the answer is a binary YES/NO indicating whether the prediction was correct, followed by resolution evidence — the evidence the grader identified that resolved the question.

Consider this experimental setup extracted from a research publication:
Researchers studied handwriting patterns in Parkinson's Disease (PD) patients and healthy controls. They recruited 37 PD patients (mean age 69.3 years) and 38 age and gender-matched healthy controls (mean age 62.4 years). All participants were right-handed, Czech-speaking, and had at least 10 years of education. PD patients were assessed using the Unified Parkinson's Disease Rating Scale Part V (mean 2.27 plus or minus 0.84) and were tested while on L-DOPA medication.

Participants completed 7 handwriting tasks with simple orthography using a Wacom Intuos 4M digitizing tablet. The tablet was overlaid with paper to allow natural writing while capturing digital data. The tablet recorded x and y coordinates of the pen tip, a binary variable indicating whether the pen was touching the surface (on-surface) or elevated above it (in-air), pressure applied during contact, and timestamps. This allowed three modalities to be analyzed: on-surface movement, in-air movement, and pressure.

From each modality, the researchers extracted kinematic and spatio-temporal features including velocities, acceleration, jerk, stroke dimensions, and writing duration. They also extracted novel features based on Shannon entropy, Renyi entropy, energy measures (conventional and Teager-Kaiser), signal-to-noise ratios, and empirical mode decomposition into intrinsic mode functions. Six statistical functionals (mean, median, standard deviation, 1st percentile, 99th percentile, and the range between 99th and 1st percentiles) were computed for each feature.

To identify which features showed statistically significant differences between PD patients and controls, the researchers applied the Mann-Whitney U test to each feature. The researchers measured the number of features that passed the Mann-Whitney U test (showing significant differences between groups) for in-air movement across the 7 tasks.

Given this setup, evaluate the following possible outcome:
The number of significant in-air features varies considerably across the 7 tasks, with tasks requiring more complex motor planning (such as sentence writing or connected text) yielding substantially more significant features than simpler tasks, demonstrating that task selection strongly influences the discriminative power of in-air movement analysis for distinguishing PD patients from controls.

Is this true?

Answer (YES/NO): NO